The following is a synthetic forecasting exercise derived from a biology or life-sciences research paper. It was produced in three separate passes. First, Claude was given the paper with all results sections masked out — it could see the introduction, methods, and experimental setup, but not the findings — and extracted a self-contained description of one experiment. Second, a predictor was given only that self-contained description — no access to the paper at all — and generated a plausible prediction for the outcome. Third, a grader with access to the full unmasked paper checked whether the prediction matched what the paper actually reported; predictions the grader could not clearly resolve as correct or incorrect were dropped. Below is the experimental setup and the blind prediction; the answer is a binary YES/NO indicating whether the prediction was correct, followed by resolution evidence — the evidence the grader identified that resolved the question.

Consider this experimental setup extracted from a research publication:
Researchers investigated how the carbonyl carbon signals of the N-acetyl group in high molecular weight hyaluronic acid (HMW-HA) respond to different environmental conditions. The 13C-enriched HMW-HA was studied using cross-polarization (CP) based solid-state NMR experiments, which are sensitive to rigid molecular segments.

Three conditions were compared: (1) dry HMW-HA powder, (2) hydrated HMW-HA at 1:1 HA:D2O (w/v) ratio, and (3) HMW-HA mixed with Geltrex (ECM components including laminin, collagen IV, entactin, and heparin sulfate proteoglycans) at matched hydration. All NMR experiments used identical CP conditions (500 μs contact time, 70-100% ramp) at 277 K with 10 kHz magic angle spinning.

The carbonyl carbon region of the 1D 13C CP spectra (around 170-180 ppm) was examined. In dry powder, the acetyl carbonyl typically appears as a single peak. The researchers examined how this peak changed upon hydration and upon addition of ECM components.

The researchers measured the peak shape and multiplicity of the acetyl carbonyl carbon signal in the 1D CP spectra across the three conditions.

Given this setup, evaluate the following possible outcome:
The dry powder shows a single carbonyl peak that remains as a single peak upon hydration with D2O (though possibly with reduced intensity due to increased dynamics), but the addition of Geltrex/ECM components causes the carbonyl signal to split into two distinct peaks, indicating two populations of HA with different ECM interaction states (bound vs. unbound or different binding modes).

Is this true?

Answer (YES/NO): NO